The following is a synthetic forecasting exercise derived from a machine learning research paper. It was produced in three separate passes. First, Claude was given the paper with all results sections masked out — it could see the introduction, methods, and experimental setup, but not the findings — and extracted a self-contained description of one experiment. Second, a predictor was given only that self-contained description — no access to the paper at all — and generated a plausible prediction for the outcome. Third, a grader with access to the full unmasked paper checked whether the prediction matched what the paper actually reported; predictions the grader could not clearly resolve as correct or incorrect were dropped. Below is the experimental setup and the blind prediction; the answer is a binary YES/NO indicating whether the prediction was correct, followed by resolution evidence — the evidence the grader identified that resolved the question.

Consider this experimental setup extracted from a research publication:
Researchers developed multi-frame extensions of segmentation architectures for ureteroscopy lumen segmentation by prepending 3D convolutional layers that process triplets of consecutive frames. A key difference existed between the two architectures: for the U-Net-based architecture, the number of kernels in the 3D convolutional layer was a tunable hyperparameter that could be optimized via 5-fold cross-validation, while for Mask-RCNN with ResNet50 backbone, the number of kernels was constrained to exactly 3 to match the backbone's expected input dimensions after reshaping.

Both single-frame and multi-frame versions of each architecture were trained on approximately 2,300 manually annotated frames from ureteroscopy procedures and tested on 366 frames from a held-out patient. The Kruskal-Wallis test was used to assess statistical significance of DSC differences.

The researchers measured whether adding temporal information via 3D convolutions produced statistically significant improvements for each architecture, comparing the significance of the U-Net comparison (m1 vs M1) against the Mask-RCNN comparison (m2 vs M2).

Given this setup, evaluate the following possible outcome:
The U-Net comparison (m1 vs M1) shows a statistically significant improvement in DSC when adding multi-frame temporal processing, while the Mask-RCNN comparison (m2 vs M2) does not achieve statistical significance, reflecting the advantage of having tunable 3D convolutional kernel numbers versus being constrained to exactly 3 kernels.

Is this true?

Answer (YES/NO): NO